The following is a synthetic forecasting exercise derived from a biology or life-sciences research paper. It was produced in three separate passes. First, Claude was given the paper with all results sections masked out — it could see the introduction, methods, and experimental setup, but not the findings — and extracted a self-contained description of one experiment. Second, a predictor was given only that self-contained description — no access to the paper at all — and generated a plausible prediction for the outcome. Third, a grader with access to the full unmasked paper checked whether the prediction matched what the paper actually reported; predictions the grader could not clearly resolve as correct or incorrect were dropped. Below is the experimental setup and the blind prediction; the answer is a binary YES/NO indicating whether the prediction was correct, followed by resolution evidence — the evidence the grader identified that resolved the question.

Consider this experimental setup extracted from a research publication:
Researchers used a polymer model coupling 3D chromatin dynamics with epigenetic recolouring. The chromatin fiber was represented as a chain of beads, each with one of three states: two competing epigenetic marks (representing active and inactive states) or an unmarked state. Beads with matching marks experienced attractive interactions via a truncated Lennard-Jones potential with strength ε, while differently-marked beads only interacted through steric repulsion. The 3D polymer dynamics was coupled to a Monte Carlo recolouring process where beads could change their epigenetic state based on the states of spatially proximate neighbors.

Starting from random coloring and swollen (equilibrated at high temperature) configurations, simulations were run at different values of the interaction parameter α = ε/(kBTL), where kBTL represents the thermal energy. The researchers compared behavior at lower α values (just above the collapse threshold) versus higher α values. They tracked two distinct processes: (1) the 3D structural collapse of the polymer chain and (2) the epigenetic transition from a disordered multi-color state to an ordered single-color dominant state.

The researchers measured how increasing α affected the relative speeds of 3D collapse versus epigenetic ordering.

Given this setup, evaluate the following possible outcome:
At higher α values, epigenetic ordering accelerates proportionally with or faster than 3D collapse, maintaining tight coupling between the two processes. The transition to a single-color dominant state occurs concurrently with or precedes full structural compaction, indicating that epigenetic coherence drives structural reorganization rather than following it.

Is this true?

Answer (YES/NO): NO